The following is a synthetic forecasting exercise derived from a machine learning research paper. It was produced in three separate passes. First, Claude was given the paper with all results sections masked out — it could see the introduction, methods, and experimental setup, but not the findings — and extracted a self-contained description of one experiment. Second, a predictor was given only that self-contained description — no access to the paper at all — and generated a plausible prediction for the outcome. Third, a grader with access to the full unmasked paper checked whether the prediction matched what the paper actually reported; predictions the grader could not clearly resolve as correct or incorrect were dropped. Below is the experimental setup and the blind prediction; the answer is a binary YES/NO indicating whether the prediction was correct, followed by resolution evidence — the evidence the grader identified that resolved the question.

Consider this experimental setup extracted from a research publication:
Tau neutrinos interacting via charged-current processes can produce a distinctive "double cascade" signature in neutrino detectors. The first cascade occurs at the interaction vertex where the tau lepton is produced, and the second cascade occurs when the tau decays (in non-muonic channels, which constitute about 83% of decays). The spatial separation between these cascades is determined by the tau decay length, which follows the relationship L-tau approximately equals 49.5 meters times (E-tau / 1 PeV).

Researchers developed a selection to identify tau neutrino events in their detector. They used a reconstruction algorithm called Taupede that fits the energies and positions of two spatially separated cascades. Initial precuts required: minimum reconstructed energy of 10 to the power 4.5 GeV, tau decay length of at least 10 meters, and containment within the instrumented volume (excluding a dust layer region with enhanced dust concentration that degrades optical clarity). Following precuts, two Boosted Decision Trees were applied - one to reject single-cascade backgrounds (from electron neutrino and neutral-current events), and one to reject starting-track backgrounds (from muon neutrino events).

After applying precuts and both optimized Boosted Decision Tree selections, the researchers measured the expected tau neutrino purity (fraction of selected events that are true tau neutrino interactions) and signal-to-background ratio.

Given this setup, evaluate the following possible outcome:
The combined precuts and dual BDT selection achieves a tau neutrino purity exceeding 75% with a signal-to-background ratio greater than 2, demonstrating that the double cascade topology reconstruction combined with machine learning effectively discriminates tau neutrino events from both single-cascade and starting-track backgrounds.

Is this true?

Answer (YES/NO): YES